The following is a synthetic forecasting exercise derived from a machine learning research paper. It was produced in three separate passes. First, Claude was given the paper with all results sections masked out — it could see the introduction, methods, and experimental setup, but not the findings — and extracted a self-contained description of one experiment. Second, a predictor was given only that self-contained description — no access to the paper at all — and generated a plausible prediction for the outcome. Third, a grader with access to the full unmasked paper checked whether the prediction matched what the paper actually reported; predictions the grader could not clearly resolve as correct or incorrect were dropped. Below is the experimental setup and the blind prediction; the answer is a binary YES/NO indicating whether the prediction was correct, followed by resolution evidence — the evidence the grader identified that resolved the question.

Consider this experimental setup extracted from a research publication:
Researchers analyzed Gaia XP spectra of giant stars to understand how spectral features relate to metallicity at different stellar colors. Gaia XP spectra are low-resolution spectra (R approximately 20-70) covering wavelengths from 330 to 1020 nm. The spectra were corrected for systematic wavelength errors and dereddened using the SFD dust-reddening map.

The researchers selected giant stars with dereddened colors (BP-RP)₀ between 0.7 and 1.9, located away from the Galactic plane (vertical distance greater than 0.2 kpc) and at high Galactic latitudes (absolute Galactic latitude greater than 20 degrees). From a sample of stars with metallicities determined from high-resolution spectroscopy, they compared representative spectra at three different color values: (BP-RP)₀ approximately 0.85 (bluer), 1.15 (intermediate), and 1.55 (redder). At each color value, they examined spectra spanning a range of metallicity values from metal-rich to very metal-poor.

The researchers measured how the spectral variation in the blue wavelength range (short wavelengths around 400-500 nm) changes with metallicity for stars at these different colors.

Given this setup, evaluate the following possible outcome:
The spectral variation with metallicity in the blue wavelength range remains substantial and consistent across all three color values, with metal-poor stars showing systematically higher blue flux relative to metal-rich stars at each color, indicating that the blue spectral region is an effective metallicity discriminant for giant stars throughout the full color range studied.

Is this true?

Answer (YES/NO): NO